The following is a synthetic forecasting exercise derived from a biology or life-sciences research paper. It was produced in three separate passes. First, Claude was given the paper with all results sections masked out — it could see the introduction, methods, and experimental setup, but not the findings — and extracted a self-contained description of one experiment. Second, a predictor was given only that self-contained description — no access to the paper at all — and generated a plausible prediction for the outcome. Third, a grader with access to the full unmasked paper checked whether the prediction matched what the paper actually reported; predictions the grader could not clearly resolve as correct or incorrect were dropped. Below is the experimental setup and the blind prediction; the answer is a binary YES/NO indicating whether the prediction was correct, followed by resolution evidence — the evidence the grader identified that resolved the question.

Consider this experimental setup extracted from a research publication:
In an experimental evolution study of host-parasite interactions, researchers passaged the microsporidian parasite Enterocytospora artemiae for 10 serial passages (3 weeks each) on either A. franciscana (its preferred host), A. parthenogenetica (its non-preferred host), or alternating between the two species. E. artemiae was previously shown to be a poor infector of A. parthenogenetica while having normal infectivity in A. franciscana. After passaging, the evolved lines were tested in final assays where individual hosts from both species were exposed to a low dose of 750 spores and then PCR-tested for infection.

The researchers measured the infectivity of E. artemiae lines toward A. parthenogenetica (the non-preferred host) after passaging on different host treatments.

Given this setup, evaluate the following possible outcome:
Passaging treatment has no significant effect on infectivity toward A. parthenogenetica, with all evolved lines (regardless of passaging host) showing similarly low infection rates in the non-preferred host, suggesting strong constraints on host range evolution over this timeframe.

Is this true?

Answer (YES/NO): NO